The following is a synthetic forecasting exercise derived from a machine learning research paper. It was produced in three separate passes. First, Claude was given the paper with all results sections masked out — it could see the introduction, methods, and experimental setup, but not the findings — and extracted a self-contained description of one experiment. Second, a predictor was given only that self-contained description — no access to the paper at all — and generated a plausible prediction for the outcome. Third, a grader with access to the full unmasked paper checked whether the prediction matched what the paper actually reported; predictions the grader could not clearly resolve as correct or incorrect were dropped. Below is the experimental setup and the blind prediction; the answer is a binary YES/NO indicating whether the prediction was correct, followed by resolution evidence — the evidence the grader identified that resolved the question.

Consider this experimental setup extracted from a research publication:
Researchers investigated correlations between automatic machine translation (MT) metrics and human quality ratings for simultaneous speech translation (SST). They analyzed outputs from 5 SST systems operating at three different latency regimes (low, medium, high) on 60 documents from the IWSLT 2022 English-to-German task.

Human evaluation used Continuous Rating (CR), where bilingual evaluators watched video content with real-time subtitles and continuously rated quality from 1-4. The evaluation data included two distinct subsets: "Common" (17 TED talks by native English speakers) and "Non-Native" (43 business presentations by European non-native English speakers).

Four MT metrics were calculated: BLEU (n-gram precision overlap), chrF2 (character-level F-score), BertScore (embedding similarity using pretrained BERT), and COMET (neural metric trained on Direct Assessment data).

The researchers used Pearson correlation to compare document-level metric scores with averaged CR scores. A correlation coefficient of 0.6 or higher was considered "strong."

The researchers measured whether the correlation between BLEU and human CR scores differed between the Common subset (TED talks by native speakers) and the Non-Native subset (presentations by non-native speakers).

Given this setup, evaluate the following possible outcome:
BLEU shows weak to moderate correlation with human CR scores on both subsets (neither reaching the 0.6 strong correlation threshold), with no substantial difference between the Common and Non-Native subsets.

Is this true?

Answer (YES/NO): NO